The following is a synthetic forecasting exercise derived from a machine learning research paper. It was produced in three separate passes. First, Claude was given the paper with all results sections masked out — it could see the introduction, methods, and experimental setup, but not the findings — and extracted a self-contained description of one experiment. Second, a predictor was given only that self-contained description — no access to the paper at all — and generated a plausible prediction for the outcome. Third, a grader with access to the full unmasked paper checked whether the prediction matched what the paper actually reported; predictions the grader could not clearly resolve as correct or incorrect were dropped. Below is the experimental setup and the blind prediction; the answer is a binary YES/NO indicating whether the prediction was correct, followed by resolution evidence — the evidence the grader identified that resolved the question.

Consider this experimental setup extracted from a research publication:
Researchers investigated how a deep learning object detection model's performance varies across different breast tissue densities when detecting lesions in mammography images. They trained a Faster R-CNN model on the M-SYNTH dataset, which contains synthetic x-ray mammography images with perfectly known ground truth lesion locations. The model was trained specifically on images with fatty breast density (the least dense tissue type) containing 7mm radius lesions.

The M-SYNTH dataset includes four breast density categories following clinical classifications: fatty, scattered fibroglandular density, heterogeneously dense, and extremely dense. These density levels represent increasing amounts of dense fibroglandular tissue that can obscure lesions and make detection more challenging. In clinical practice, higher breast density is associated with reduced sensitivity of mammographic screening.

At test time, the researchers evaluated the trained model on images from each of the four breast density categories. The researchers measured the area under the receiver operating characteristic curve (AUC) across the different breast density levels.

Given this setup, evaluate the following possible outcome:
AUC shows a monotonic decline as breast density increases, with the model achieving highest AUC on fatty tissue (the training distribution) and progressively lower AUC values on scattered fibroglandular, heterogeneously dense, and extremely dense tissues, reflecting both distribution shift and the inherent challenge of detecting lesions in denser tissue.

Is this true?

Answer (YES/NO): YES